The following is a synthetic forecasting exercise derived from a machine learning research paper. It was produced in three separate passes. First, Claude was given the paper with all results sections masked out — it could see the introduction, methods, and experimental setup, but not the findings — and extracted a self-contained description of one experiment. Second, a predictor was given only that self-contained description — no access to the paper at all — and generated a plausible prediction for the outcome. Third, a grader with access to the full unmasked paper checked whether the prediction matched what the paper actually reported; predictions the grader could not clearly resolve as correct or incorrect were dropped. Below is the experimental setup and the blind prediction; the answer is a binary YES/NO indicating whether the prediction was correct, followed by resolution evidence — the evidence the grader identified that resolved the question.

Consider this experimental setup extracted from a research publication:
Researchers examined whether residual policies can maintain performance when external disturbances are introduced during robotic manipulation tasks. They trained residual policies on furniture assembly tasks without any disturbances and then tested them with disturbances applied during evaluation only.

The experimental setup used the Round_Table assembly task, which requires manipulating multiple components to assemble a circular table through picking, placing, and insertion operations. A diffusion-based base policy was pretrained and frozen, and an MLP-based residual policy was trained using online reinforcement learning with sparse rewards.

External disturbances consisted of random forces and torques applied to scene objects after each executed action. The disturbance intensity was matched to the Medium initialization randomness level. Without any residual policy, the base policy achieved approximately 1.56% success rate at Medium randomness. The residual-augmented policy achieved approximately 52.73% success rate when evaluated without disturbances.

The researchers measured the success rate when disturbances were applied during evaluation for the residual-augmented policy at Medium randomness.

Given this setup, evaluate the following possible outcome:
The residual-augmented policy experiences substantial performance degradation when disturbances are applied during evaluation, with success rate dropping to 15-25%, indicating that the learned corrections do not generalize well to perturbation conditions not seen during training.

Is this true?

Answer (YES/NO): YES